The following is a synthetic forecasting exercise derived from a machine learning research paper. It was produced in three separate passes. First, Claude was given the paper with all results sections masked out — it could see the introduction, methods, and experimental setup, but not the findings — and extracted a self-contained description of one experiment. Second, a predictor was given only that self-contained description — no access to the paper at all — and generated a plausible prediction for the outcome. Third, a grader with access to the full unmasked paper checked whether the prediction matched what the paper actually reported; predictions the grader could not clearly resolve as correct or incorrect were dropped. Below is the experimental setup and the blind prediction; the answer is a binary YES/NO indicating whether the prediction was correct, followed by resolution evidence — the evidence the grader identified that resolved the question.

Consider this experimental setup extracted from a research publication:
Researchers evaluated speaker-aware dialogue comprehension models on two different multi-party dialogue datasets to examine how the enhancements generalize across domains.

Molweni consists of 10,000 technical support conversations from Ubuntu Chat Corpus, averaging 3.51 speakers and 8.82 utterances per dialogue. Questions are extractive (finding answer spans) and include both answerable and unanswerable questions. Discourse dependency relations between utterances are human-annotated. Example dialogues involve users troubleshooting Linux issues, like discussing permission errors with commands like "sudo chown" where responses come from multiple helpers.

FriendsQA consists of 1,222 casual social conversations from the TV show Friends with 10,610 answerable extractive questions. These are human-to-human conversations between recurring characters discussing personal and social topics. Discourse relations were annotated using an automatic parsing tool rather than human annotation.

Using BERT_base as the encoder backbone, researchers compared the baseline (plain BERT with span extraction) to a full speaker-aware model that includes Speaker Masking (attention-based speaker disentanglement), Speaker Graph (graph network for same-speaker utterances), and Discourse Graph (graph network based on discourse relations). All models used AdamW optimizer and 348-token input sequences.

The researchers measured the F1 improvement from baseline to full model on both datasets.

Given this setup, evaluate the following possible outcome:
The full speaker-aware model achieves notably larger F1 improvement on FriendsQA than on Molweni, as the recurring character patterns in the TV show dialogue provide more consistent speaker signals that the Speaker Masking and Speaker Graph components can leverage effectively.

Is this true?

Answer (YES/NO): NO